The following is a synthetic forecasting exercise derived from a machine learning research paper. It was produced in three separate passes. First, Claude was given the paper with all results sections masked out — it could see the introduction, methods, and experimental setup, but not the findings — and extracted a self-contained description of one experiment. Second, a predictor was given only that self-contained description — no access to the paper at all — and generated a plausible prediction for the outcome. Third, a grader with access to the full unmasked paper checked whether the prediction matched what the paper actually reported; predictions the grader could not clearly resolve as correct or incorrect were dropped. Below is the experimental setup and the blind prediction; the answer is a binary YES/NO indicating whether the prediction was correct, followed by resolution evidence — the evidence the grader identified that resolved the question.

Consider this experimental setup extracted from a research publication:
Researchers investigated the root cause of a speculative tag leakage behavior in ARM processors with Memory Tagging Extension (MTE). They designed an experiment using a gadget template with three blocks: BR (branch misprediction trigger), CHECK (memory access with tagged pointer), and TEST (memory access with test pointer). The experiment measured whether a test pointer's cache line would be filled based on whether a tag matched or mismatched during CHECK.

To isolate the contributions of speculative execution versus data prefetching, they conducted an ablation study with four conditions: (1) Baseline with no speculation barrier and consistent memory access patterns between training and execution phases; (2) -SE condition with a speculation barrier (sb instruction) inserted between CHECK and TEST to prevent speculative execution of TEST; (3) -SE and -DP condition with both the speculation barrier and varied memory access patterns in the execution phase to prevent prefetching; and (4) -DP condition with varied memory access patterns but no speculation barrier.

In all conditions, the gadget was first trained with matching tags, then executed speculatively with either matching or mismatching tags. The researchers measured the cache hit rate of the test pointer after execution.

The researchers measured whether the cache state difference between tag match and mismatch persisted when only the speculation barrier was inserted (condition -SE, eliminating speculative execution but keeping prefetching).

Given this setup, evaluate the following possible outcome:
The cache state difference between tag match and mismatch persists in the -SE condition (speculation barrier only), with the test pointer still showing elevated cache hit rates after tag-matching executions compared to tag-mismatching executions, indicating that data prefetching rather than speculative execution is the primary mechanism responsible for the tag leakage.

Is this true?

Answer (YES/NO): NO